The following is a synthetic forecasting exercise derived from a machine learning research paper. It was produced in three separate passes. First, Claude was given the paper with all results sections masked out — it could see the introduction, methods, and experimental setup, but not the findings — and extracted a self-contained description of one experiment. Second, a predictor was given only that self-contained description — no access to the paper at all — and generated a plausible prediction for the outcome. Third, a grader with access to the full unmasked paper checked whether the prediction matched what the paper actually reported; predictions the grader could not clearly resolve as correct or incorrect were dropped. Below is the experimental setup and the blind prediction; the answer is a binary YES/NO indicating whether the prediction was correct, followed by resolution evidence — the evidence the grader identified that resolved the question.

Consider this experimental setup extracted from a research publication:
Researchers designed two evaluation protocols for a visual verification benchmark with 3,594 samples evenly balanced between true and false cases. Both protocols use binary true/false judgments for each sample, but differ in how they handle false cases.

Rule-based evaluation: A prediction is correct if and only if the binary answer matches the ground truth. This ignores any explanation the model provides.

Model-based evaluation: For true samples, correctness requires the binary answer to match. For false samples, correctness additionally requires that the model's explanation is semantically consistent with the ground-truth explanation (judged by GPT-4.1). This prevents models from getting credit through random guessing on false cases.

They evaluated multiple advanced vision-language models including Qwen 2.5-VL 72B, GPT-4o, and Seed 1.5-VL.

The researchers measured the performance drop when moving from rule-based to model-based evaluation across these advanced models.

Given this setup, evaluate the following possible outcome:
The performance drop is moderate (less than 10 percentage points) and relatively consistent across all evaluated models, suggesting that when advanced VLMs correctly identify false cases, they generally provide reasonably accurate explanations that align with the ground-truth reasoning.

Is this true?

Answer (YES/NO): YES